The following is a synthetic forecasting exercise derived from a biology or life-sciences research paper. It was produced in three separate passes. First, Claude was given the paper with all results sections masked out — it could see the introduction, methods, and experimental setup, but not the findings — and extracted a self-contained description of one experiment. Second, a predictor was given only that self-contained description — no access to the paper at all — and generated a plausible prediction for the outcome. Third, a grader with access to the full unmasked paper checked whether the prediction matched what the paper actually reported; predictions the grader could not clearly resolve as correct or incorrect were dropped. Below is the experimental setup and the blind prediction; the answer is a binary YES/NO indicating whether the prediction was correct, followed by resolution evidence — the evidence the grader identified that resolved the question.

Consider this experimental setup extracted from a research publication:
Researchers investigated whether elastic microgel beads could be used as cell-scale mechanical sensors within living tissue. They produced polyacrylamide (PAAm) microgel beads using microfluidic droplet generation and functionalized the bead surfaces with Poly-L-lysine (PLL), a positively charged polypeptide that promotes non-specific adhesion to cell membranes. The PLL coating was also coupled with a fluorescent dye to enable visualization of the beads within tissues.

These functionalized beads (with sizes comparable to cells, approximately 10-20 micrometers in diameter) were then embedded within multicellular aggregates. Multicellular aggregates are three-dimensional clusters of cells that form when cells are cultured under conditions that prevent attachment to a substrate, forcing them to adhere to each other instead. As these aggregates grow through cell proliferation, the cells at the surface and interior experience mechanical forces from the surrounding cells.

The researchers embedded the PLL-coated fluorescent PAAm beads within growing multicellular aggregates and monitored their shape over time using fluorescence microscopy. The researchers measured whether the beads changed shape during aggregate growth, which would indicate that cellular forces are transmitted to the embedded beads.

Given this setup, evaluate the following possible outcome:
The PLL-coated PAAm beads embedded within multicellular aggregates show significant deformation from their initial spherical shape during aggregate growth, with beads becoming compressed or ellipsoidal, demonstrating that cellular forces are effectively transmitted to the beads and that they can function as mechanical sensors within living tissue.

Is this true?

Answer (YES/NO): YES